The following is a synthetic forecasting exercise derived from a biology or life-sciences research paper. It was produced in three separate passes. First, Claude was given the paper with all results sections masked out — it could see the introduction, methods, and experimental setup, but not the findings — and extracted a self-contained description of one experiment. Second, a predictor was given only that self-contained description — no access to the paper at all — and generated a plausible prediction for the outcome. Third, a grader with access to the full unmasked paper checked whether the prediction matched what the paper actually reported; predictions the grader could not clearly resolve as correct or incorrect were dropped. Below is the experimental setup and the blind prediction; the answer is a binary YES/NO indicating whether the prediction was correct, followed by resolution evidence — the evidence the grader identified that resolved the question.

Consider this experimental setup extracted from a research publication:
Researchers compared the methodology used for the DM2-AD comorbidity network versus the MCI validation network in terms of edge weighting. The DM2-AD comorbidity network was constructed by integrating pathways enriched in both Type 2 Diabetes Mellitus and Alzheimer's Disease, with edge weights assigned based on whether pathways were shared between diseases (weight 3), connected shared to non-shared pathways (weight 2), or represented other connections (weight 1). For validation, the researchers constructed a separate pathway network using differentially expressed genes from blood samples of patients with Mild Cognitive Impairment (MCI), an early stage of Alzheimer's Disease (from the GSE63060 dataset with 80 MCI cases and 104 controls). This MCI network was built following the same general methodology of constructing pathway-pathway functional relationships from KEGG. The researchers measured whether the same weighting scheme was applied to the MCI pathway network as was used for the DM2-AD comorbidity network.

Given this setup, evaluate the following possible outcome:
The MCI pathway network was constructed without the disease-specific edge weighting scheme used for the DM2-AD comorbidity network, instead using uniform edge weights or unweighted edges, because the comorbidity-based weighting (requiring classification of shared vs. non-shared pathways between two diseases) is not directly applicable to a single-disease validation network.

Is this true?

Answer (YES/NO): YES